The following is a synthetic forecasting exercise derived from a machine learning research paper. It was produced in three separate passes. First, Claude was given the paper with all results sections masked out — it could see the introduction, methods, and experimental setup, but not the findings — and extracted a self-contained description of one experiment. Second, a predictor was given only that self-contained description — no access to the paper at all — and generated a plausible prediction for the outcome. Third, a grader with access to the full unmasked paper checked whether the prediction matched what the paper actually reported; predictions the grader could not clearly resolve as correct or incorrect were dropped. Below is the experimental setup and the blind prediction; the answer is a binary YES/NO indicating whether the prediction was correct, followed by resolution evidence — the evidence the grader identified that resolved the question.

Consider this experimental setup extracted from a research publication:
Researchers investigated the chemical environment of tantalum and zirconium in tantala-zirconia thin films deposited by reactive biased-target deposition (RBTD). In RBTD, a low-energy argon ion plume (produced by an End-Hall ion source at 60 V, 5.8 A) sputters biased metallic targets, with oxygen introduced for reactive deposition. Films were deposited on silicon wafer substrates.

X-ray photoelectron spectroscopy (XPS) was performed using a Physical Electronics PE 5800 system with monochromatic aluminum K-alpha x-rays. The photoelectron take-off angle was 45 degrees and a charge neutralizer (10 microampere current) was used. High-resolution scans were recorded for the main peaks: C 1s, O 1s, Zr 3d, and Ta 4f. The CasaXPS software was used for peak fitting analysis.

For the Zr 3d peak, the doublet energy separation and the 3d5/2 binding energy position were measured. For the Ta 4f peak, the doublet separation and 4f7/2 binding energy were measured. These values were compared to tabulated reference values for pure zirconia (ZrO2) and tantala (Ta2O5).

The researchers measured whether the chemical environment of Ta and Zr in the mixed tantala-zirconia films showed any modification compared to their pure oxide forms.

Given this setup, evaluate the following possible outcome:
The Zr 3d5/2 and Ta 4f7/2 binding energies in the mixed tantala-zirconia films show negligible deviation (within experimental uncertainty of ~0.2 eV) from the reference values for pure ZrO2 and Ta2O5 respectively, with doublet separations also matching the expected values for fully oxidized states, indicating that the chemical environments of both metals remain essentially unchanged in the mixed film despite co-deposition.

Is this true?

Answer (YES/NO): YES